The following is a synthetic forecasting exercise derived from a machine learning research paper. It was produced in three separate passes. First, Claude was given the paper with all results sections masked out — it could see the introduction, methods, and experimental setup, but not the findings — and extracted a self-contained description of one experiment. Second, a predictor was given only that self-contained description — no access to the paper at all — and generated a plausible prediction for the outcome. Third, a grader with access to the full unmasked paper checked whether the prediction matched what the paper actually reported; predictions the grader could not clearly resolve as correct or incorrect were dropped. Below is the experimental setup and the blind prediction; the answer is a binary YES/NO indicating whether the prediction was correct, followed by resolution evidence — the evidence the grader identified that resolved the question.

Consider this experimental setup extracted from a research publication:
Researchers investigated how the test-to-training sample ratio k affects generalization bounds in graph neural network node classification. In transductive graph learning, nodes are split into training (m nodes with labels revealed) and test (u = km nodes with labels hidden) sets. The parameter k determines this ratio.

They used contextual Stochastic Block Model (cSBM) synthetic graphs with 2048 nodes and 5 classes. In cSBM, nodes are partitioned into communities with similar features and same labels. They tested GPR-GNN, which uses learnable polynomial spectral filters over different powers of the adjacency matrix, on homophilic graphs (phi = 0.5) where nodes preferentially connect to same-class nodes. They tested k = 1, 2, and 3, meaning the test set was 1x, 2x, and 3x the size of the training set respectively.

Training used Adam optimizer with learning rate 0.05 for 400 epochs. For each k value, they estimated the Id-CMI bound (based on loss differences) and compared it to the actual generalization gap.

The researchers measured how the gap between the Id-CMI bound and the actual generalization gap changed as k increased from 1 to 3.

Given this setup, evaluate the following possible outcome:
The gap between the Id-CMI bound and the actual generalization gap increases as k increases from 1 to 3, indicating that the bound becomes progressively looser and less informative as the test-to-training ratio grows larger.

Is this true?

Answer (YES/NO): YES